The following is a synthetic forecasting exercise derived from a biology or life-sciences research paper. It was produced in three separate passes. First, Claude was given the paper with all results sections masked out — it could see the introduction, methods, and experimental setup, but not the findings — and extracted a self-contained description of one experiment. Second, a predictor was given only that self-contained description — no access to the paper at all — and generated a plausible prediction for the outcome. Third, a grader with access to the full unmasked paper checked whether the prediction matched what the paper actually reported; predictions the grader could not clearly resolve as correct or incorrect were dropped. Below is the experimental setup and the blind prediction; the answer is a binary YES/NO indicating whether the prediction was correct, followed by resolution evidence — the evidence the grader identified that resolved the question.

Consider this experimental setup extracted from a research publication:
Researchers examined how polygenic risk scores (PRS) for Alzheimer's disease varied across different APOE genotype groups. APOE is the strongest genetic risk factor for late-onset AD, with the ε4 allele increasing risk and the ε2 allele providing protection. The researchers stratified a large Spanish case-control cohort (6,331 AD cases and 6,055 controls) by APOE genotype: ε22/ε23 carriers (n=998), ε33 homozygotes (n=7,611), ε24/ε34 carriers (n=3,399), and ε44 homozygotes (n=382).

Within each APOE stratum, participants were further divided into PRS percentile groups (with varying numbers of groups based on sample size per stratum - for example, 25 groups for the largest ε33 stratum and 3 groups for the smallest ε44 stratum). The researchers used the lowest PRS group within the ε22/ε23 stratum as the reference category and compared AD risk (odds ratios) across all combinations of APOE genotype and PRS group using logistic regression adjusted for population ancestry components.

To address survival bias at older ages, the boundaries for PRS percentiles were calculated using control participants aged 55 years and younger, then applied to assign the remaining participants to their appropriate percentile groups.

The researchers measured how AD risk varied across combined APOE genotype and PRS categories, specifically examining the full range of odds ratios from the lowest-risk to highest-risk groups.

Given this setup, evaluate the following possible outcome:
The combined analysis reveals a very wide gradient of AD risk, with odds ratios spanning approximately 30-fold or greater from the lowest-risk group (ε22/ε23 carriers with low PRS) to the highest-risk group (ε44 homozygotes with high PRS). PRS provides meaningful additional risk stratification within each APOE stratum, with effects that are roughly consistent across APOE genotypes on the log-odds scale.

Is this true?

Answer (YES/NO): NO